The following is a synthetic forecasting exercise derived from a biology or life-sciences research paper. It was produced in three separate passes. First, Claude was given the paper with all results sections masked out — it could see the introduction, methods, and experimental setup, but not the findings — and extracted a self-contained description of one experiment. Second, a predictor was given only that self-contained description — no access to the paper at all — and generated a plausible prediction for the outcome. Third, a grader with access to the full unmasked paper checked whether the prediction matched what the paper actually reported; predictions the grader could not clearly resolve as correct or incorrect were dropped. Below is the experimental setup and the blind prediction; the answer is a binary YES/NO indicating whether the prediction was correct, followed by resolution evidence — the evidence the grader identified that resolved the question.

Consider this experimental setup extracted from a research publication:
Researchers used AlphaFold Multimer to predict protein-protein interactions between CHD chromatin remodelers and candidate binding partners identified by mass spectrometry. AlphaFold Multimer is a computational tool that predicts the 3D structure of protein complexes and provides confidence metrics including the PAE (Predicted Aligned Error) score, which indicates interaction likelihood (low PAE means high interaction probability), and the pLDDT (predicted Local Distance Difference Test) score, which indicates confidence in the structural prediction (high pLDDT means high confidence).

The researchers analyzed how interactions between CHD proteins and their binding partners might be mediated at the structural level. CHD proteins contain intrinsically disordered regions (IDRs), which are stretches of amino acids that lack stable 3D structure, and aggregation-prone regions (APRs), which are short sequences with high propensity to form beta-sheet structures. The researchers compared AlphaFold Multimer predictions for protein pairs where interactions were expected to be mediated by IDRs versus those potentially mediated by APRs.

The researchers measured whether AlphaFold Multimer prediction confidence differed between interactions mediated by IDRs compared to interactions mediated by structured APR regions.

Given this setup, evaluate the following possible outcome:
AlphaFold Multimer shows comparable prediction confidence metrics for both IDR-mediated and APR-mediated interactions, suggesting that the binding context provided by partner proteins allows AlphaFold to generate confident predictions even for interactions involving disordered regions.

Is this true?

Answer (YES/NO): NO